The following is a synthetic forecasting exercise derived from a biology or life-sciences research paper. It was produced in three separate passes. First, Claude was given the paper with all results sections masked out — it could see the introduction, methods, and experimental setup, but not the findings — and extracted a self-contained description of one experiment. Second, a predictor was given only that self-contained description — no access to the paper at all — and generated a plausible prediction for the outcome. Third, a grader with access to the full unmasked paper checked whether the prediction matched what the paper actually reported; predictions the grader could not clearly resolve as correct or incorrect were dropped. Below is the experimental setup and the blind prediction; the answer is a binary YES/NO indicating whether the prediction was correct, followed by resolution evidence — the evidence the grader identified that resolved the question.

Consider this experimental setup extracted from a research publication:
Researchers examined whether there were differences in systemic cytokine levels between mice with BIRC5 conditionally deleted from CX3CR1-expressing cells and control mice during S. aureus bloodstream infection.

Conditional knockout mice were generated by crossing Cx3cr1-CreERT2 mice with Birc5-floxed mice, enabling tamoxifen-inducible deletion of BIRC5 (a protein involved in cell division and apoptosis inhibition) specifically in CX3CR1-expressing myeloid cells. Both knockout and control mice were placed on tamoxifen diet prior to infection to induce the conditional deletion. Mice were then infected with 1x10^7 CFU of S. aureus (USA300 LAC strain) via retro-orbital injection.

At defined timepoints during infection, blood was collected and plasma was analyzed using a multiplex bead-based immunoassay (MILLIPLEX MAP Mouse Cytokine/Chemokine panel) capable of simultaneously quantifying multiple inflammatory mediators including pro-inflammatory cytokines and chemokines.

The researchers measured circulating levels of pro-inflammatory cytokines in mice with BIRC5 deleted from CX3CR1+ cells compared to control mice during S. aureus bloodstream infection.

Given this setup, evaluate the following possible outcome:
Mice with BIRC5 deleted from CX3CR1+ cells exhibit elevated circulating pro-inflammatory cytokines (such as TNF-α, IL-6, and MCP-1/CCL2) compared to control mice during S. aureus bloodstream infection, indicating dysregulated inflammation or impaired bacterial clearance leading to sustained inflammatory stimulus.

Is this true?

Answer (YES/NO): NO